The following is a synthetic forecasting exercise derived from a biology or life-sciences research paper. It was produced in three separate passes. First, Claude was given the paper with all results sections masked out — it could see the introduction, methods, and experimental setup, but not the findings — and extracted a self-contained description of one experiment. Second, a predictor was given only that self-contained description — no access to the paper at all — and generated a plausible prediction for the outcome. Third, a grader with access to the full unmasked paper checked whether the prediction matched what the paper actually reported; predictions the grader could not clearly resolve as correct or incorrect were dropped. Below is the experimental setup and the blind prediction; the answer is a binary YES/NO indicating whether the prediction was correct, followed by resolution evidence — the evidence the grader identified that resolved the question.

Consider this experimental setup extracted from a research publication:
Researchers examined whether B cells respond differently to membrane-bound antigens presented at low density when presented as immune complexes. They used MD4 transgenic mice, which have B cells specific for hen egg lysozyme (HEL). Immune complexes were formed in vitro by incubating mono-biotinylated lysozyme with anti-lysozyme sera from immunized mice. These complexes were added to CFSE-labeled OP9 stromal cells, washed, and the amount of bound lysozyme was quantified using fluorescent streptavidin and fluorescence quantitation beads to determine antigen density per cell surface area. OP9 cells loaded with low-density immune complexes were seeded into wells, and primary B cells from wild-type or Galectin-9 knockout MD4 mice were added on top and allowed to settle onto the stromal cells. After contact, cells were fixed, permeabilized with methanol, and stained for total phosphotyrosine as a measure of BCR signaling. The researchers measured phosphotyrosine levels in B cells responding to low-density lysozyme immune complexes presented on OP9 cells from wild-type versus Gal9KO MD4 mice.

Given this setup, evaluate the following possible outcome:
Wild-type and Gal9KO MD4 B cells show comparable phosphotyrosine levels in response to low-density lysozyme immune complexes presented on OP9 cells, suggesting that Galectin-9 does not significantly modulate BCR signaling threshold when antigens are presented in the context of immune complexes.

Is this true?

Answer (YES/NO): NO